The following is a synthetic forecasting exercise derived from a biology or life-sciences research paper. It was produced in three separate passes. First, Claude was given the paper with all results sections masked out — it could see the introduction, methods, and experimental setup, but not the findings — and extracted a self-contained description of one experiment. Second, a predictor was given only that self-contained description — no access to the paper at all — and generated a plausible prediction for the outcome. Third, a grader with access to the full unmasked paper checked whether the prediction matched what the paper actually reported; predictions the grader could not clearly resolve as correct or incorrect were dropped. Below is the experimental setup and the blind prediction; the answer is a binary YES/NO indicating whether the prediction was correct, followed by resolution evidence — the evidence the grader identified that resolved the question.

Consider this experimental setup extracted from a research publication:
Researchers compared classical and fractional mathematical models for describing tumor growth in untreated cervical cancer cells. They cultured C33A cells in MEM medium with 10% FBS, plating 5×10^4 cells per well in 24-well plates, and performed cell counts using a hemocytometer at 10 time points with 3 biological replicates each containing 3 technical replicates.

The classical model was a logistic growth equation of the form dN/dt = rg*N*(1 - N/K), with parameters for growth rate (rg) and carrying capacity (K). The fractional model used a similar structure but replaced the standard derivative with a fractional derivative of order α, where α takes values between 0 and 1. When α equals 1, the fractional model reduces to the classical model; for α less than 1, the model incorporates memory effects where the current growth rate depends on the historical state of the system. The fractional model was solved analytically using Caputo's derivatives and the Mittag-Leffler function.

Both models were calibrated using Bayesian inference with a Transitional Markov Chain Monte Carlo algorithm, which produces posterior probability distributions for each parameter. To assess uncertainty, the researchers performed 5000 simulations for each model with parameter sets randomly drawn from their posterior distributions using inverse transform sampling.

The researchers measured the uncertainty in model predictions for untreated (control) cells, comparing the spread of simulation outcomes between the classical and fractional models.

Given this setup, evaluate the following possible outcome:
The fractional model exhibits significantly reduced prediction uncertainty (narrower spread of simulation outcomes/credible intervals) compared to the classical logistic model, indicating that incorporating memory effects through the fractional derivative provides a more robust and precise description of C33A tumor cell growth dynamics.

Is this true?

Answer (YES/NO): NO